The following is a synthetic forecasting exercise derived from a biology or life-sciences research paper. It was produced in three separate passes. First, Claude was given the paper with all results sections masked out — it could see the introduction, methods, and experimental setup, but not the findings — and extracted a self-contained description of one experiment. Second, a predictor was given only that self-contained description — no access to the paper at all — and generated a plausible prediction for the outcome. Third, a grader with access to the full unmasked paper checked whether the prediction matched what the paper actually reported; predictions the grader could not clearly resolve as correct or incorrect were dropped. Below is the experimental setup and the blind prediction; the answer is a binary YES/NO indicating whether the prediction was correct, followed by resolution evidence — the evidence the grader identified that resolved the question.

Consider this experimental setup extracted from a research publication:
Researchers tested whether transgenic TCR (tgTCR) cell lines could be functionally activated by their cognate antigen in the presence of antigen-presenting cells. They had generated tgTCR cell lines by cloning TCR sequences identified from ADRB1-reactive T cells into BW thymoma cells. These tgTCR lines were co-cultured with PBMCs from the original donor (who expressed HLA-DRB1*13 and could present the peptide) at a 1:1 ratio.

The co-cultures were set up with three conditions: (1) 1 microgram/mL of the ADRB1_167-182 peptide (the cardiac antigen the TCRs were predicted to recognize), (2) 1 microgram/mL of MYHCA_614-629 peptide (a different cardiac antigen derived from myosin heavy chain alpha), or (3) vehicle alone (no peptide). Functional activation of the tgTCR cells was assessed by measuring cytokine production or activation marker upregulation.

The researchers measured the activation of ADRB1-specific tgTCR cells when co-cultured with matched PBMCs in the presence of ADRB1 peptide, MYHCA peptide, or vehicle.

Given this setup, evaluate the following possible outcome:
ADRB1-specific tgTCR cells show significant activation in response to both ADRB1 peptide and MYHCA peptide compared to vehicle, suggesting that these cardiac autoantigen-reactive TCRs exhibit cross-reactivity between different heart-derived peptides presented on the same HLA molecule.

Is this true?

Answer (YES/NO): NO